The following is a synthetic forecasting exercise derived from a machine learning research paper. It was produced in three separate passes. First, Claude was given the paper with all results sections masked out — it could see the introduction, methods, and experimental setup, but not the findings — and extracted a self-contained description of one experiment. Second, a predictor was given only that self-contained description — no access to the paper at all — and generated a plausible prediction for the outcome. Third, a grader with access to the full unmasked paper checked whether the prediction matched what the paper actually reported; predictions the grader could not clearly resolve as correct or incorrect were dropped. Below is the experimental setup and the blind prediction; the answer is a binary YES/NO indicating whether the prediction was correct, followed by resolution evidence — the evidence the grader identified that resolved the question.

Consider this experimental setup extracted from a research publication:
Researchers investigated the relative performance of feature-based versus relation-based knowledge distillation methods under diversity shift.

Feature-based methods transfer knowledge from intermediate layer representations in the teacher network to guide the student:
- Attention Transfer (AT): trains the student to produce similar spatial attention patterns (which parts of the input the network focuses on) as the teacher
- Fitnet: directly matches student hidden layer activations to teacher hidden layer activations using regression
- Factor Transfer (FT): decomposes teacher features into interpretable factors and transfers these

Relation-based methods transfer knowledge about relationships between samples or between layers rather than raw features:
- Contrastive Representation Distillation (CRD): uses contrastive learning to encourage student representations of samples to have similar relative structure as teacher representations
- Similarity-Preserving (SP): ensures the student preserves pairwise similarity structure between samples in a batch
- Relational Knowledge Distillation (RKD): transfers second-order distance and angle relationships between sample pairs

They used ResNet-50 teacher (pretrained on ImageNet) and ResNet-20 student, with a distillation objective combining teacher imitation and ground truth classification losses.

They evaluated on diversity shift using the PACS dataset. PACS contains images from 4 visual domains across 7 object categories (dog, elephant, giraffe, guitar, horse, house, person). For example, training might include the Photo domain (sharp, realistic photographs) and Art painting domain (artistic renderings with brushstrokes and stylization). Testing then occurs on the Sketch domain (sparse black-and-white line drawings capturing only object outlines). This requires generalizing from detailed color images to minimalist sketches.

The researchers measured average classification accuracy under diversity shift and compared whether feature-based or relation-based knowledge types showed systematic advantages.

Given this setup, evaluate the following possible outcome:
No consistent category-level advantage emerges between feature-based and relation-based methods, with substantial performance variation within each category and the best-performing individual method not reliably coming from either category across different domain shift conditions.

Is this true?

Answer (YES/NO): NO